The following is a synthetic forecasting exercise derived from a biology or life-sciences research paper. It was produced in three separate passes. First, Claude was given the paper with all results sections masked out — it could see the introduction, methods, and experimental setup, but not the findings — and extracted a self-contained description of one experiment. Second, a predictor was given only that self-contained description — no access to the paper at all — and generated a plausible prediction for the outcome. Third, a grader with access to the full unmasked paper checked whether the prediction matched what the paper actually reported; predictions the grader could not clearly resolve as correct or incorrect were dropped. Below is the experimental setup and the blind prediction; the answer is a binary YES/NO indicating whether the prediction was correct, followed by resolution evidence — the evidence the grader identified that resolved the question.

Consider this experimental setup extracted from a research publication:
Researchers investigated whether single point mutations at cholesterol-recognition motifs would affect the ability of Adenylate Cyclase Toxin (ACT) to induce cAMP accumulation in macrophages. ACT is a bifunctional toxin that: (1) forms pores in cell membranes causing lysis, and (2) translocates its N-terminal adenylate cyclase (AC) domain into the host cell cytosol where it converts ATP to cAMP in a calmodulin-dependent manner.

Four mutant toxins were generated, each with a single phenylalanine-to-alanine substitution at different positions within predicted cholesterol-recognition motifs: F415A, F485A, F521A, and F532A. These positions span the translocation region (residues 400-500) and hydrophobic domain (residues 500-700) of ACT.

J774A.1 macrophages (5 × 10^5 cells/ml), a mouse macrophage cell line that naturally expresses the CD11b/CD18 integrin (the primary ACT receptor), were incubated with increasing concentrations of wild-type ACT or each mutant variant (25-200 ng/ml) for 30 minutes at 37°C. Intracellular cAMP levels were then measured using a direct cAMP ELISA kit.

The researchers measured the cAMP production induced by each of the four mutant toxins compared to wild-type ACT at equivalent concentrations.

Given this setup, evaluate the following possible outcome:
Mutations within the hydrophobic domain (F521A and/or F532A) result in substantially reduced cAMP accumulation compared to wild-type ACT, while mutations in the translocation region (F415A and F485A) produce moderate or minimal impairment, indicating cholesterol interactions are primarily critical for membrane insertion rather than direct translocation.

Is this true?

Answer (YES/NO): NO